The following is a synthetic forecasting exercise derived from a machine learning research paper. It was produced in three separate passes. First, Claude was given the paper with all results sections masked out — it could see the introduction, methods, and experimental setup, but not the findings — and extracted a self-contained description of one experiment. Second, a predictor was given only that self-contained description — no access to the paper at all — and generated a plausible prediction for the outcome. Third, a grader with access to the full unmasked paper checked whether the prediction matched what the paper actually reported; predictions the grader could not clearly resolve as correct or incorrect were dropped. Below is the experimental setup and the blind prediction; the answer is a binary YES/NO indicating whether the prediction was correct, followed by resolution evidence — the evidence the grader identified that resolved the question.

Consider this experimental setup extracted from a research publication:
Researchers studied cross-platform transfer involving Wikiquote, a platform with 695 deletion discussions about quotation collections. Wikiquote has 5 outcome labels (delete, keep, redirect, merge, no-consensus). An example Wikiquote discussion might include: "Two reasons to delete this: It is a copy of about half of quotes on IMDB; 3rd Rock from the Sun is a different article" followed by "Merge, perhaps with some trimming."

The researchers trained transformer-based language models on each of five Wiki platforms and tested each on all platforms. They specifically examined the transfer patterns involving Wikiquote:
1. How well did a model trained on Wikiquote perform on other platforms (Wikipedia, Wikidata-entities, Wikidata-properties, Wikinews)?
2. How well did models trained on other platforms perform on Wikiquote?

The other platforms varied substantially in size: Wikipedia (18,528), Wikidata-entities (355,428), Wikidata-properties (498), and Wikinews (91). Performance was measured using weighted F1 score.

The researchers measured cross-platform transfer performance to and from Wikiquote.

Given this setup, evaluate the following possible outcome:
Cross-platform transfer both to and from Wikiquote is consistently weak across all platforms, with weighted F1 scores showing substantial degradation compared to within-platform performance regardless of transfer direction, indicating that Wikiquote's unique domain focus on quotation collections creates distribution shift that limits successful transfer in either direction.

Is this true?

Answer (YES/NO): NO